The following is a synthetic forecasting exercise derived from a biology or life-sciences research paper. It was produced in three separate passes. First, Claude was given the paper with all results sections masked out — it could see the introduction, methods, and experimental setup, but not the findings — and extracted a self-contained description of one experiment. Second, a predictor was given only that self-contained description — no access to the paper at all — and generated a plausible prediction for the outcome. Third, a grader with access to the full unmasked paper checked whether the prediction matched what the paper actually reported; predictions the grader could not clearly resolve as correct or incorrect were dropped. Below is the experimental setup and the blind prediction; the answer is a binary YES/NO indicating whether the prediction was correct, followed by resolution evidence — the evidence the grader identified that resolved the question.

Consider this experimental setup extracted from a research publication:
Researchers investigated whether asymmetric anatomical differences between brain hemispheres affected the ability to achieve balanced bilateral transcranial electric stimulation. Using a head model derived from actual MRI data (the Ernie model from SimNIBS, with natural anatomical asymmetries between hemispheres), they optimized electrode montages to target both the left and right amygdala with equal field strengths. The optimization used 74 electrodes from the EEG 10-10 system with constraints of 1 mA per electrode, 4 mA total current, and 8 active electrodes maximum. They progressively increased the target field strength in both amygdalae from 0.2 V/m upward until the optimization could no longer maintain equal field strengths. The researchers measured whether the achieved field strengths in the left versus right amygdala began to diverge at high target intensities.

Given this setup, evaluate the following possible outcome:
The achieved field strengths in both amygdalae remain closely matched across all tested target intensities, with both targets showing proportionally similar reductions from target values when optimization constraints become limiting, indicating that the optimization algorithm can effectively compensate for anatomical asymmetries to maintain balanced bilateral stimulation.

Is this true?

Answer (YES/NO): NO